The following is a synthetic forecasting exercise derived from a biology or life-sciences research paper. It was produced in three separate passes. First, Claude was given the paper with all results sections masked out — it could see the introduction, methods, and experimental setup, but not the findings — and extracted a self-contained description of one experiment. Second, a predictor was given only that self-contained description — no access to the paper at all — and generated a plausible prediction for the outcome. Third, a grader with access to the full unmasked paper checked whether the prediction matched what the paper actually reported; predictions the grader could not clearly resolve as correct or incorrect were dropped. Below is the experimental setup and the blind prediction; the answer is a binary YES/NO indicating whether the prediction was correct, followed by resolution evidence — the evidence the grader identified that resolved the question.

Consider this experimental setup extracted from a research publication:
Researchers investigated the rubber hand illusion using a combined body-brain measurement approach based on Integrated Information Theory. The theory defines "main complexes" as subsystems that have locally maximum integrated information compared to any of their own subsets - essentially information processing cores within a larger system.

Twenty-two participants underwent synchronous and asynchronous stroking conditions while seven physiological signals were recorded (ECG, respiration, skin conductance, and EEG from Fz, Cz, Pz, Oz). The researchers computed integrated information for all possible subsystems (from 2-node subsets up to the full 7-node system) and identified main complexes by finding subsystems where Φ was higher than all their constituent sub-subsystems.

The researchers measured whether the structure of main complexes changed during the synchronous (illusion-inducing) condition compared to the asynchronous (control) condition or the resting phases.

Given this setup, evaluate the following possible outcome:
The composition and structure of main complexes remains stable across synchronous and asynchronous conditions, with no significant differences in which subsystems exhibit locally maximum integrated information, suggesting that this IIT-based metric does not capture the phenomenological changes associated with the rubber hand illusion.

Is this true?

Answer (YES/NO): NO